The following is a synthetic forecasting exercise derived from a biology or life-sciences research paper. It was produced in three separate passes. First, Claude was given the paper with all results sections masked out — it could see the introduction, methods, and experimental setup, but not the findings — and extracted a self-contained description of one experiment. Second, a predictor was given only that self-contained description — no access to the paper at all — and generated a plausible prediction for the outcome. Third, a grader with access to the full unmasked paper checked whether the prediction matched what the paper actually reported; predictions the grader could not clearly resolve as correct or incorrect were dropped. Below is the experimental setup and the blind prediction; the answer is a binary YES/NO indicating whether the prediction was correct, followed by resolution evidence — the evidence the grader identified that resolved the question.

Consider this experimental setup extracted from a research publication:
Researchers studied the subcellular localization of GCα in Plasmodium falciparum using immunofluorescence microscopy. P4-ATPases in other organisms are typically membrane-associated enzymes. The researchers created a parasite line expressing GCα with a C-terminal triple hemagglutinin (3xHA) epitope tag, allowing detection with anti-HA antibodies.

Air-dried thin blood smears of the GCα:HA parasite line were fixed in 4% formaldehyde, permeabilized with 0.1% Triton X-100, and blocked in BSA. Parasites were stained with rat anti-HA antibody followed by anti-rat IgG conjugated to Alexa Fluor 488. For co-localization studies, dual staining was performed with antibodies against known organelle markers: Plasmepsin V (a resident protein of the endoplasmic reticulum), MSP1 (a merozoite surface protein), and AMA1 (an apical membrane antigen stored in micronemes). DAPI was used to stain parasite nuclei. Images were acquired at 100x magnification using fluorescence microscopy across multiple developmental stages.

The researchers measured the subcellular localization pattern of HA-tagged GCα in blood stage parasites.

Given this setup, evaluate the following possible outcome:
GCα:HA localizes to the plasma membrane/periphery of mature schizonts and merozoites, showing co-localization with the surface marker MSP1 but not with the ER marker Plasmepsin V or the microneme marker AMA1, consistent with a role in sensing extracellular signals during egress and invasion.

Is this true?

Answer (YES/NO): NO